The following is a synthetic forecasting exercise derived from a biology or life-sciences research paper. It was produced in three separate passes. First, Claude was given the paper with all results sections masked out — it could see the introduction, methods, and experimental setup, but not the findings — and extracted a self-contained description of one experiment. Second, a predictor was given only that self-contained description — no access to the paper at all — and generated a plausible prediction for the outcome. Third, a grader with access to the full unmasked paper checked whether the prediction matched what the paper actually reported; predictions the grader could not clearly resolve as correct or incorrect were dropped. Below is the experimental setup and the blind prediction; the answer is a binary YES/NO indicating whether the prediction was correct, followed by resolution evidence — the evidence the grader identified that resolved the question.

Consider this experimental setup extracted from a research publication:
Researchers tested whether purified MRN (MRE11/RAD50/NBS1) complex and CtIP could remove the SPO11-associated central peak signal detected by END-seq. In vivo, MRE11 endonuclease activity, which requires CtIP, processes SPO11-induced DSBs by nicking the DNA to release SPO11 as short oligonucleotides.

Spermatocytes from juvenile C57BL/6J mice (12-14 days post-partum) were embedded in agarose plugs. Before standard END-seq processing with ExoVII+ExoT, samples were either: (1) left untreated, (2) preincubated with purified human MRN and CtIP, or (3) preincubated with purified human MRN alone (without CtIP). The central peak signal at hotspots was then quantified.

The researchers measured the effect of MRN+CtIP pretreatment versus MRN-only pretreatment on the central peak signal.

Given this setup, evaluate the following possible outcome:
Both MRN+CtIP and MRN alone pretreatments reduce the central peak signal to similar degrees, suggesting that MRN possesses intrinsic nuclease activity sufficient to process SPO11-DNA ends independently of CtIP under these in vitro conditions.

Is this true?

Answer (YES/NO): NO